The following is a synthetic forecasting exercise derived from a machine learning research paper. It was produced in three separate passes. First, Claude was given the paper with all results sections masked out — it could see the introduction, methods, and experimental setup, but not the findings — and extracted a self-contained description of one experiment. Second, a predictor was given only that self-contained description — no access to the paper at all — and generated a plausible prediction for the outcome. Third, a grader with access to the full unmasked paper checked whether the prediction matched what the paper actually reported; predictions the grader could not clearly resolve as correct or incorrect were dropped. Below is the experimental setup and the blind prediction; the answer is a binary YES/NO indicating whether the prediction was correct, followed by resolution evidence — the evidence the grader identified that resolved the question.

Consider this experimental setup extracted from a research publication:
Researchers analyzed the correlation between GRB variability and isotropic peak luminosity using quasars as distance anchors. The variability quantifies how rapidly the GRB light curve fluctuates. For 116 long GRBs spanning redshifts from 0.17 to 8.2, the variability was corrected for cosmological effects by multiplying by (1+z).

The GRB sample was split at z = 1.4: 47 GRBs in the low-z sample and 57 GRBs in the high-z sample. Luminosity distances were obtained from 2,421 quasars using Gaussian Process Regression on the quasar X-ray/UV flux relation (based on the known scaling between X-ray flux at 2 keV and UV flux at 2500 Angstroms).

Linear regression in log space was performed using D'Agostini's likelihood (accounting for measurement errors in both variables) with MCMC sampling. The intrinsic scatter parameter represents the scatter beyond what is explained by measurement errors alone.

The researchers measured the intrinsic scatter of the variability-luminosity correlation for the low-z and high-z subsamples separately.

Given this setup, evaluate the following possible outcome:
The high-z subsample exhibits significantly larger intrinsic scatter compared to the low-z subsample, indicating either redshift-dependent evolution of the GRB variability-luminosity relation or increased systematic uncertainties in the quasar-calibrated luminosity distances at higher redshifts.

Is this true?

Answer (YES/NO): NO